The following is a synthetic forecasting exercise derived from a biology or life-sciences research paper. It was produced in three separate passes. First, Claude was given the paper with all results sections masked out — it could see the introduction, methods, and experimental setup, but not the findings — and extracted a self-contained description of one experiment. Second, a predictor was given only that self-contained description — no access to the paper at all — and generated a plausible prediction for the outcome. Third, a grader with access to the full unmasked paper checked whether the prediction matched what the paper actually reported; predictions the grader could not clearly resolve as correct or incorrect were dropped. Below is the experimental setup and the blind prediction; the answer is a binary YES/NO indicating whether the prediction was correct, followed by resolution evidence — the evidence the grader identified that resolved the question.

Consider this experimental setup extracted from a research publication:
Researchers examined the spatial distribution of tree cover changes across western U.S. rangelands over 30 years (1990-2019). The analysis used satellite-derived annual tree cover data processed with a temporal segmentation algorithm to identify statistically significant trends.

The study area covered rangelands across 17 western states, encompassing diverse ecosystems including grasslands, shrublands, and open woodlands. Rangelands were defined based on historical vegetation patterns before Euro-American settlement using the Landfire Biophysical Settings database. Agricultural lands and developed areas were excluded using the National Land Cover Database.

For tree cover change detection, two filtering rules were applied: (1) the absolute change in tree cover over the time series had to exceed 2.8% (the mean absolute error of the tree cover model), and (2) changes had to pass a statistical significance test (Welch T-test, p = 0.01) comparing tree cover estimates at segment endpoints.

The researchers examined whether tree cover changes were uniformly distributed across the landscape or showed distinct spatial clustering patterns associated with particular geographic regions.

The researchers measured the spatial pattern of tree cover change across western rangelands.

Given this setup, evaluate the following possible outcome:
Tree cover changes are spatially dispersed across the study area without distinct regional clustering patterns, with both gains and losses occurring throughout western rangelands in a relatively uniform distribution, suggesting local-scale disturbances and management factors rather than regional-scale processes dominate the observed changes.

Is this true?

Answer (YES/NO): NO